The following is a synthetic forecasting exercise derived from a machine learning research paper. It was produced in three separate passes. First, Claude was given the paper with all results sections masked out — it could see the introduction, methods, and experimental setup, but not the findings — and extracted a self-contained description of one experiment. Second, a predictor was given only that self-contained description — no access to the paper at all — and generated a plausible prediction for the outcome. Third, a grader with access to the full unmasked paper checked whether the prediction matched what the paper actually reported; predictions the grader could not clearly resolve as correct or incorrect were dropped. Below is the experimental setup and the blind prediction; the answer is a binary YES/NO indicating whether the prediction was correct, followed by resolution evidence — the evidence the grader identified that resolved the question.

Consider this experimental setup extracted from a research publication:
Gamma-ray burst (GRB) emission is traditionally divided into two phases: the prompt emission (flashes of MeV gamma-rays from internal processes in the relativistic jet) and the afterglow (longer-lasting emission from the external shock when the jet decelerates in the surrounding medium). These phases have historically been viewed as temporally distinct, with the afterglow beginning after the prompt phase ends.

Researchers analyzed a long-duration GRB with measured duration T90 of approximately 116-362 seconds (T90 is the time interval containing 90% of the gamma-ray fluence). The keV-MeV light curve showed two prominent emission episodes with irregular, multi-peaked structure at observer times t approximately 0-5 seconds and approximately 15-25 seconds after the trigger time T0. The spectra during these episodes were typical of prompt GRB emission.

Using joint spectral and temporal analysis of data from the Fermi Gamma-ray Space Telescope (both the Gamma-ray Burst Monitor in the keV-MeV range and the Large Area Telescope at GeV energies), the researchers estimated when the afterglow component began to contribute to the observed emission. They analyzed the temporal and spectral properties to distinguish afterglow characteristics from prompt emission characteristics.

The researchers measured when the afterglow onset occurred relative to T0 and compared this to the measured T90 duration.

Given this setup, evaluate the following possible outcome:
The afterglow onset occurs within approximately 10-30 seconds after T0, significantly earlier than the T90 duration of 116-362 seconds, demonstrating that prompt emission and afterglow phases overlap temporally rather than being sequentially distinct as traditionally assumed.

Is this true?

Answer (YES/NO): NO